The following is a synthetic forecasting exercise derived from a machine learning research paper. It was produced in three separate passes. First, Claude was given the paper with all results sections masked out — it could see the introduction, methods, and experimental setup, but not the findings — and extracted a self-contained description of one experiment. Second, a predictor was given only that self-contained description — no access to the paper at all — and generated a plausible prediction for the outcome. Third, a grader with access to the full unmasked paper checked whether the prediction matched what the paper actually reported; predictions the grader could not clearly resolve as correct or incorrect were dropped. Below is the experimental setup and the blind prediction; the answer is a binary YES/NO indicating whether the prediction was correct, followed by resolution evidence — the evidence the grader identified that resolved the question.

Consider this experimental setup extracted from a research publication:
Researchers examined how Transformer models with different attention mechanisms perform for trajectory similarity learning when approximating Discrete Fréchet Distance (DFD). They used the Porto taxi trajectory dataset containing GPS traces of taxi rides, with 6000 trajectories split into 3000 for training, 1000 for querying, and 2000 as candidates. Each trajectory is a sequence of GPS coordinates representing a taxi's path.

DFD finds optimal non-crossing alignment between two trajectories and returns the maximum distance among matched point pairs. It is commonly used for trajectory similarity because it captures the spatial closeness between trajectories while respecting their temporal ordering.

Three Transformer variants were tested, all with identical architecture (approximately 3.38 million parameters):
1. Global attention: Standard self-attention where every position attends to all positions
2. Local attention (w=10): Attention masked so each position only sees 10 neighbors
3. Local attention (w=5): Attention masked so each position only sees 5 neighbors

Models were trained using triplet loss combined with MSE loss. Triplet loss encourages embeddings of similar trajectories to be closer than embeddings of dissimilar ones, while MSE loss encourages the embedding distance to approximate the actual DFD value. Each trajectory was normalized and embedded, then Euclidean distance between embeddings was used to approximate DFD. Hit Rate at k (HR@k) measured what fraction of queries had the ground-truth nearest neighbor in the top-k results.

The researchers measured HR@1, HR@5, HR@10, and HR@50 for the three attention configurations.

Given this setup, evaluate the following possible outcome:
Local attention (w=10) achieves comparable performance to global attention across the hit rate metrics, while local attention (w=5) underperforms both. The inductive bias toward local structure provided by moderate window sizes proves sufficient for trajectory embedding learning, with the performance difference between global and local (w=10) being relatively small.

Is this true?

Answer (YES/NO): NO